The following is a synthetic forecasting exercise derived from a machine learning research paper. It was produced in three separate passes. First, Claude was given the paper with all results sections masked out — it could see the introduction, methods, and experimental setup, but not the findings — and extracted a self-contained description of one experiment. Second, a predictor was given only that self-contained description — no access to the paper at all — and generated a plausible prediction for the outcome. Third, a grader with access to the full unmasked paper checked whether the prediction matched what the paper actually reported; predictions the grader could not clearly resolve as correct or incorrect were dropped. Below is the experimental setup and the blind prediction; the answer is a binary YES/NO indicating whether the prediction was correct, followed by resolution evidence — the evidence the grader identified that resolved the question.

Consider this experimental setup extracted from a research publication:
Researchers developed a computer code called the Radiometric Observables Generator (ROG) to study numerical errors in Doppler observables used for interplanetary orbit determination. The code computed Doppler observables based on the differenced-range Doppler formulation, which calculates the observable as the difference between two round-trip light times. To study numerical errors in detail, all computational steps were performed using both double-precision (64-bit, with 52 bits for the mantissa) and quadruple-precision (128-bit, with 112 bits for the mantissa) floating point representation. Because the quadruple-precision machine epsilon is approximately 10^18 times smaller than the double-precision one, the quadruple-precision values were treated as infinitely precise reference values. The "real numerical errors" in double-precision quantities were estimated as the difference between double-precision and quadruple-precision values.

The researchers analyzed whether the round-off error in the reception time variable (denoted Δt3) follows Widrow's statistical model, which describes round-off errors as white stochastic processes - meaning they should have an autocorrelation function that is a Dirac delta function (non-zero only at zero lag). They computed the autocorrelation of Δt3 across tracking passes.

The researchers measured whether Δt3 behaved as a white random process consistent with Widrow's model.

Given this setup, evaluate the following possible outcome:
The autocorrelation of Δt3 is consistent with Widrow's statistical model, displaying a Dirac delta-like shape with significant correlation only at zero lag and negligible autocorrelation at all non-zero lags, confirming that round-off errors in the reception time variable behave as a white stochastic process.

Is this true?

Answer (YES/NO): NO